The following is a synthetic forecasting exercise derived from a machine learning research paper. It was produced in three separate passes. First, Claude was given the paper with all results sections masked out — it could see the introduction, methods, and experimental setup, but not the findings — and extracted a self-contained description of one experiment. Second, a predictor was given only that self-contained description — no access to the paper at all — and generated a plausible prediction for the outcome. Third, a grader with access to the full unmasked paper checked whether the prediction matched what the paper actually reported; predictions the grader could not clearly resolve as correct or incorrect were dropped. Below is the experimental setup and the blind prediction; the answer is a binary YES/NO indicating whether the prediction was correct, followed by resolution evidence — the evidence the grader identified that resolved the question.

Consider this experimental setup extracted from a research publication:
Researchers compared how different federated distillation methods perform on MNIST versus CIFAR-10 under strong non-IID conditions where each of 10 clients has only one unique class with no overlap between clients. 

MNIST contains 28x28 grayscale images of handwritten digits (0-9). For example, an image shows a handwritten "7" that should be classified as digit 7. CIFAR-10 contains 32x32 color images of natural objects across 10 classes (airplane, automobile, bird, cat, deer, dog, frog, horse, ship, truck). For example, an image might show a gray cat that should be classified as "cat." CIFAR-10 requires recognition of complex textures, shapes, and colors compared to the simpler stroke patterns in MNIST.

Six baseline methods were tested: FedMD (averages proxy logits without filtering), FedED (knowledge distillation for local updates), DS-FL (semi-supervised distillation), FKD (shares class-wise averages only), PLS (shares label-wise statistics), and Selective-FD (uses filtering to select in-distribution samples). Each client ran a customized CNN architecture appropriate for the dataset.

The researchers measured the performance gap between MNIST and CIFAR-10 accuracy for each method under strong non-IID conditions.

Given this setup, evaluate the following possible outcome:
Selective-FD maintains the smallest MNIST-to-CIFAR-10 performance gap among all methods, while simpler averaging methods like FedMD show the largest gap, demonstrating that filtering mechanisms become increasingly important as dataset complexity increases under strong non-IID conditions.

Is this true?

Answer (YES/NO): NO